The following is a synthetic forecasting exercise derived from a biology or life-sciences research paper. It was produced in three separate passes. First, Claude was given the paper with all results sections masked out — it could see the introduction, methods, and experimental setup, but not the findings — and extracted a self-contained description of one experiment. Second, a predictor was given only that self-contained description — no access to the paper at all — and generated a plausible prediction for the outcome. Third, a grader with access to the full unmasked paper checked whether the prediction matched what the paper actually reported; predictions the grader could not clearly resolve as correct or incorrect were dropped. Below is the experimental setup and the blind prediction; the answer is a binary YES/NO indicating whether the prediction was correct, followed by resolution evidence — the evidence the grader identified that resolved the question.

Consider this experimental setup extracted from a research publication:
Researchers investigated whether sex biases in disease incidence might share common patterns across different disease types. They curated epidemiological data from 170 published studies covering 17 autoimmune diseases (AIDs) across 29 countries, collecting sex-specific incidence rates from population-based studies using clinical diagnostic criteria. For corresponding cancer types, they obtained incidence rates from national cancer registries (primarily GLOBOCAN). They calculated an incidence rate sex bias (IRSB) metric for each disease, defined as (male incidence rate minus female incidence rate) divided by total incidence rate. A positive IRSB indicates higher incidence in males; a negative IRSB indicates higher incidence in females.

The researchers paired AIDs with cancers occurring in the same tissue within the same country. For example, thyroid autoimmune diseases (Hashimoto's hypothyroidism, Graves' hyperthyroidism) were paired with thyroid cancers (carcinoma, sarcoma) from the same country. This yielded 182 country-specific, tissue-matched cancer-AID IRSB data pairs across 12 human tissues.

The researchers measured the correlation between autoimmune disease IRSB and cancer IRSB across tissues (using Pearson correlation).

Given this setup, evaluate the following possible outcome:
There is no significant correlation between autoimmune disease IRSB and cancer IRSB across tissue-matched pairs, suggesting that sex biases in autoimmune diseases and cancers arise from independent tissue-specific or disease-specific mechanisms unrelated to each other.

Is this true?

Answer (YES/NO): NO